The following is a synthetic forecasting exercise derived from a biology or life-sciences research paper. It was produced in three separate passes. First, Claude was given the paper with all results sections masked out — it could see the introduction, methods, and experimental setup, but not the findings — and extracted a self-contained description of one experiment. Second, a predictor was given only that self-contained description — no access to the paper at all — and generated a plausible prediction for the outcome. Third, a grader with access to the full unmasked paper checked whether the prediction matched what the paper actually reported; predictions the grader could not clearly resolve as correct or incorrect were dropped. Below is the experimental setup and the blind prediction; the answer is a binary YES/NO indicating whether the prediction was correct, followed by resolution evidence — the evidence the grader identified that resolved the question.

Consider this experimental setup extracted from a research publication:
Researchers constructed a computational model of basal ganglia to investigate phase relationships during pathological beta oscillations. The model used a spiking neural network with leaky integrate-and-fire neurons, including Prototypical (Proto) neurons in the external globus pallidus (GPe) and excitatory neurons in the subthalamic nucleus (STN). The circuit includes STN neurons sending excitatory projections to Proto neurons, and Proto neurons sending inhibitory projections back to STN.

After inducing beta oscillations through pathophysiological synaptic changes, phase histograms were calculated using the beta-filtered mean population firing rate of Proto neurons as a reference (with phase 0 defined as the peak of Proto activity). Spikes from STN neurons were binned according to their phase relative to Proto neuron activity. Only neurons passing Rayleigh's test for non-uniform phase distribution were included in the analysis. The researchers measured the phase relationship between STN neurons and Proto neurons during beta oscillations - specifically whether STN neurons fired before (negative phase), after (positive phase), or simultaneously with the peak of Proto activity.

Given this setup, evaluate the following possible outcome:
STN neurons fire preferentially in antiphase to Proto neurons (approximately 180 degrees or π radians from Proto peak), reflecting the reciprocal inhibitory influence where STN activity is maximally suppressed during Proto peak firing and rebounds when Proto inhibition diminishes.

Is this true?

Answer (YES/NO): YES